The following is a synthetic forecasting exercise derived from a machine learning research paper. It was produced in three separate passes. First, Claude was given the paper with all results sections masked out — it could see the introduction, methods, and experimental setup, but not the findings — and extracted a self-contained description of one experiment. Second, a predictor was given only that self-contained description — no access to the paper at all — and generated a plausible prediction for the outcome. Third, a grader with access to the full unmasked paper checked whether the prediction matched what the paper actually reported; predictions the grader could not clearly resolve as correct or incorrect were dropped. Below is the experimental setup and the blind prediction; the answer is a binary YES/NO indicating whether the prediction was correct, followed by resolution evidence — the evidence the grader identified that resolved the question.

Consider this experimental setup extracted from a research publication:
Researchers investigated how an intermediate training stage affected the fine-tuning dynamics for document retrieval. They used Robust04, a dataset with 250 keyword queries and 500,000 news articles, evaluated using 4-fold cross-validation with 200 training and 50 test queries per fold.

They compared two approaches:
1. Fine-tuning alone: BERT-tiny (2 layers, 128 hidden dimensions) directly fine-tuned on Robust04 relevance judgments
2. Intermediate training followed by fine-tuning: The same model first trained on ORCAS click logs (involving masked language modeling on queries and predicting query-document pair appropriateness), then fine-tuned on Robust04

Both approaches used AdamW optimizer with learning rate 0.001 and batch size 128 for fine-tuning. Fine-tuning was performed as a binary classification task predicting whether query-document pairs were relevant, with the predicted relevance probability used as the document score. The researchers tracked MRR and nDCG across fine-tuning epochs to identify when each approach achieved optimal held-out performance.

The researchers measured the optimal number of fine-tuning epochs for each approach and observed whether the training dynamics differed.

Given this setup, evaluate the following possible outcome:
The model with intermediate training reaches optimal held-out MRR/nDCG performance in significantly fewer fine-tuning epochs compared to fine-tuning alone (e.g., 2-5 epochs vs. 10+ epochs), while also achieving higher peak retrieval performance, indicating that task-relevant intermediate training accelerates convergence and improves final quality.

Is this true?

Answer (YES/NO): NO